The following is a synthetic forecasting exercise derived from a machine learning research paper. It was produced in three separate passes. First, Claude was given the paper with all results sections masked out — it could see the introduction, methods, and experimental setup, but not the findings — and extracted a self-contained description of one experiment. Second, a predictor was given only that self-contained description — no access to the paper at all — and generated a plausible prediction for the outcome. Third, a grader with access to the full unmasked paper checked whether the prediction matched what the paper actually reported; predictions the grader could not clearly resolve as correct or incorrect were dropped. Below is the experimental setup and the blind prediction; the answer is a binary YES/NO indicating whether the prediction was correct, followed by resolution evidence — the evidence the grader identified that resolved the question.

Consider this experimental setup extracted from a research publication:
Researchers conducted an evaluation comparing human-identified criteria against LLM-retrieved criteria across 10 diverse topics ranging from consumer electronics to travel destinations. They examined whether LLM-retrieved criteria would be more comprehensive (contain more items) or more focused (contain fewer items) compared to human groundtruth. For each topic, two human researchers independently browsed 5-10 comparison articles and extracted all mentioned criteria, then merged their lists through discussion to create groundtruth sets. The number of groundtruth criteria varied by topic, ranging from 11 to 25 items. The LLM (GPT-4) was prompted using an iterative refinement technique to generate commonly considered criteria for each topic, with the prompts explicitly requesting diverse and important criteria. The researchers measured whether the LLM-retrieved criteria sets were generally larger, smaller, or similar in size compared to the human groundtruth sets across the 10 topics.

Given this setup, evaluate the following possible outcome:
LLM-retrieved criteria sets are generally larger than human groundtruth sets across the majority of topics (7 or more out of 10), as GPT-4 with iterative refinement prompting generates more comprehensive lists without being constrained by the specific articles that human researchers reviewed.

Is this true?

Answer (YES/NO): YES